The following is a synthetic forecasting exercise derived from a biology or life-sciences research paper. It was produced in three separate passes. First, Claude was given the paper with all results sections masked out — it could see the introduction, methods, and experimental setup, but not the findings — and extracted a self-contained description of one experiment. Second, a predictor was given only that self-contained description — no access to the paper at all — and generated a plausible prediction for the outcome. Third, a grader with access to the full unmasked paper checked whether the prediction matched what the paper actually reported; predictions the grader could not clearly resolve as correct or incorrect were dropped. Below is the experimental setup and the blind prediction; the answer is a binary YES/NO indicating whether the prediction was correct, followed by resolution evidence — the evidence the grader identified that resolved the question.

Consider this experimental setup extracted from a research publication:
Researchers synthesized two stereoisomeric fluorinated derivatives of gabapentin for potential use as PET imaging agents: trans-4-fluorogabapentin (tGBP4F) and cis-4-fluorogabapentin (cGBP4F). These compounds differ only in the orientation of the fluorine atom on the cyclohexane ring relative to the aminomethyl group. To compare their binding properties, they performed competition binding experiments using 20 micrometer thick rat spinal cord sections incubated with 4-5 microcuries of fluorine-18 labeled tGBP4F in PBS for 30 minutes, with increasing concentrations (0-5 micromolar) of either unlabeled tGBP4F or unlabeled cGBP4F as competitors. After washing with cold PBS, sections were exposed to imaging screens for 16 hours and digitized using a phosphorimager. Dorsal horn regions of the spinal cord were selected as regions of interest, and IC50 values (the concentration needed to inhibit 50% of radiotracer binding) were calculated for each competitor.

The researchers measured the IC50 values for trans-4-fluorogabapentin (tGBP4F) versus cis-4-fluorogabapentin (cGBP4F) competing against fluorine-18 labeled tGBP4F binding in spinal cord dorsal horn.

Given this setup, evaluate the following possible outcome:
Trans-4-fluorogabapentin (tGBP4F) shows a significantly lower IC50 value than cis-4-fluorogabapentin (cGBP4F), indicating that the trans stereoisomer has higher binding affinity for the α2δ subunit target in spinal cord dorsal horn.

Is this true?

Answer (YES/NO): YES